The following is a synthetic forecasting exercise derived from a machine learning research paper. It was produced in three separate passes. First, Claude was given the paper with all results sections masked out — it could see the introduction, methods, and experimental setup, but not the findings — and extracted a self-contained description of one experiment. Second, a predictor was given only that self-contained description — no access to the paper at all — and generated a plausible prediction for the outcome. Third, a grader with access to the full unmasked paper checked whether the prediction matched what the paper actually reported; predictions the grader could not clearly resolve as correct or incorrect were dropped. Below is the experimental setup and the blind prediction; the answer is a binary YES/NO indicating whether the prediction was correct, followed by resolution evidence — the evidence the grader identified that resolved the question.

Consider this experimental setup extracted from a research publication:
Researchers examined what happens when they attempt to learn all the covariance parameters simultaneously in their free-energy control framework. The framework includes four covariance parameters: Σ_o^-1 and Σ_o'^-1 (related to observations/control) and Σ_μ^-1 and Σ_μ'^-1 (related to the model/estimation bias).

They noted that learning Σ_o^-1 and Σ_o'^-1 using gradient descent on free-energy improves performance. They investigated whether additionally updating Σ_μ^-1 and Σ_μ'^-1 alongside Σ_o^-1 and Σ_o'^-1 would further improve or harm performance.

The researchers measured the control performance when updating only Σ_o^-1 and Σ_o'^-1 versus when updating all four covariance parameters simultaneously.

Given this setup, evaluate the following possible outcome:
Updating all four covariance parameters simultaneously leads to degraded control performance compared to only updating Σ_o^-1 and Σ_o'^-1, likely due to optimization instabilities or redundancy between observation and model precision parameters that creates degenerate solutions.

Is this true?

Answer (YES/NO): YES